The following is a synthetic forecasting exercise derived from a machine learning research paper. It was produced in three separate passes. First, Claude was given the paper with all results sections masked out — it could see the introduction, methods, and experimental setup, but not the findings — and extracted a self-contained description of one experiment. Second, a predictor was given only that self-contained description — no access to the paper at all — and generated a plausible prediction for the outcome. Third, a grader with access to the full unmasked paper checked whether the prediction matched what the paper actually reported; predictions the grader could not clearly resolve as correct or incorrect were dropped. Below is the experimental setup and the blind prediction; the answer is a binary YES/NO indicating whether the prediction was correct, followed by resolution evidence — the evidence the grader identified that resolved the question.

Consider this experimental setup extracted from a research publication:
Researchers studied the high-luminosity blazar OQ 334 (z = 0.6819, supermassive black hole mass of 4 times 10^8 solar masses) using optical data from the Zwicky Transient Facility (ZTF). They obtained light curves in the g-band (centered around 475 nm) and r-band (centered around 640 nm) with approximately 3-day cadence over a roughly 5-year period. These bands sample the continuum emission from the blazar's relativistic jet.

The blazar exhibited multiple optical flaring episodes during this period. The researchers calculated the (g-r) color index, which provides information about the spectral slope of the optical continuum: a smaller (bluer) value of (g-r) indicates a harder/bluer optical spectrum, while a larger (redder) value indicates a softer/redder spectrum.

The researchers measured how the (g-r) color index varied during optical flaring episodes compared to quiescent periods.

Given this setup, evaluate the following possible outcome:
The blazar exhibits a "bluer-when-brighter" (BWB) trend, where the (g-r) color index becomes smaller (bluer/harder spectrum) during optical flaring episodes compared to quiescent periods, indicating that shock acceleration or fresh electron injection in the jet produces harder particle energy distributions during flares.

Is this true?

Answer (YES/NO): NO